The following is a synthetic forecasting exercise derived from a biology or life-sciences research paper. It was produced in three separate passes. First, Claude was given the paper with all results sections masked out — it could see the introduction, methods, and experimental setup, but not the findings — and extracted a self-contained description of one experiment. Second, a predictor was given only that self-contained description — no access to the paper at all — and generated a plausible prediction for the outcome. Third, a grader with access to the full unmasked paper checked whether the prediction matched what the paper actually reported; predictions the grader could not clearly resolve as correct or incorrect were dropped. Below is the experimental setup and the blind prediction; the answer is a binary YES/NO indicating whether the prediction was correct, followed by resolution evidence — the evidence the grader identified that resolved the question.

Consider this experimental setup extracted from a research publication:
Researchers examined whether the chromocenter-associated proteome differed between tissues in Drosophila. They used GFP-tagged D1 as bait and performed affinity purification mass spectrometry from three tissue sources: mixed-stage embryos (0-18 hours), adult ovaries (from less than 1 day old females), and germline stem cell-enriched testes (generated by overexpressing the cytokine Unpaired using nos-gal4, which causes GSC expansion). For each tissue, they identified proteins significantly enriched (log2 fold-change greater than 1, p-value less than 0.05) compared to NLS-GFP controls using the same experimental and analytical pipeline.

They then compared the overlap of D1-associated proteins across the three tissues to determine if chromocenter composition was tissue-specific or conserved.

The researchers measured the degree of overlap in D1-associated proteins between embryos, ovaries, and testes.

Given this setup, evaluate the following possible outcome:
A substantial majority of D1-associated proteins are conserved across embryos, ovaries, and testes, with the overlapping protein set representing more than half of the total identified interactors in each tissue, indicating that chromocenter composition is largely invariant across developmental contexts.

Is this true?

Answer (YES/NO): NO